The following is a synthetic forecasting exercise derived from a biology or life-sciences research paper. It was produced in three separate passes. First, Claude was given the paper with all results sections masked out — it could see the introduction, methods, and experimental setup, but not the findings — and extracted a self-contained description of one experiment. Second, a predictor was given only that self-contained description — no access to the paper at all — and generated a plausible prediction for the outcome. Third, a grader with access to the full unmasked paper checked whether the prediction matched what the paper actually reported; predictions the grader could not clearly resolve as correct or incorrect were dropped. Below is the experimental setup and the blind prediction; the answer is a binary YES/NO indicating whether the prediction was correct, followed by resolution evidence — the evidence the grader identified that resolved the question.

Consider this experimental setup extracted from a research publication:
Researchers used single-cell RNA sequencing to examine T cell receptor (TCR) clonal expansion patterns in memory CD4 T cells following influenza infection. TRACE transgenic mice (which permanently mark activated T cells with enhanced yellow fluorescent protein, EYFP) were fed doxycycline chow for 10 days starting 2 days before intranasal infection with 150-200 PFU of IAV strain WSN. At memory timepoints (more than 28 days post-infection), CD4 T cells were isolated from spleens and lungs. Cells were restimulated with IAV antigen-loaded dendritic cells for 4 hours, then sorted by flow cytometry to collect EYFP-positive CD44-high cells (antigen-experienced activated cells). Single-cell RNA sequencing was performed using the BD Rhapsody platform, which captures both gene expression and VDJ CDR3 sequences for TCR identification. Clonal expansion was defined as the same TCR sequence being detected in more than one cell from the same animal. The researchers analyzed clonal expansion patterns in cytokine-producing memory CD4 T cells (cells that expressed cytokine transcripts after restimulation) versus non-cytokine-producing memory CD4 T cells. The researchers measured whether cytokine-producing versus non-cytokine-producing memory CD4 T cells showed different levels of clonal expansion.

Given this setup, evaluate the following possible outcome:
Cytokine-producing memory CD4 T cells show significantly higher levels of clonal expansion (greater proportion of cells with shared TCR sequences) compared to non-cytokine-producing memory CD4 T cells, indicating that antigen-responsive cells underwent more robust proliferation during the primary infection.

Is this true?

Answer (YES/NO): NO